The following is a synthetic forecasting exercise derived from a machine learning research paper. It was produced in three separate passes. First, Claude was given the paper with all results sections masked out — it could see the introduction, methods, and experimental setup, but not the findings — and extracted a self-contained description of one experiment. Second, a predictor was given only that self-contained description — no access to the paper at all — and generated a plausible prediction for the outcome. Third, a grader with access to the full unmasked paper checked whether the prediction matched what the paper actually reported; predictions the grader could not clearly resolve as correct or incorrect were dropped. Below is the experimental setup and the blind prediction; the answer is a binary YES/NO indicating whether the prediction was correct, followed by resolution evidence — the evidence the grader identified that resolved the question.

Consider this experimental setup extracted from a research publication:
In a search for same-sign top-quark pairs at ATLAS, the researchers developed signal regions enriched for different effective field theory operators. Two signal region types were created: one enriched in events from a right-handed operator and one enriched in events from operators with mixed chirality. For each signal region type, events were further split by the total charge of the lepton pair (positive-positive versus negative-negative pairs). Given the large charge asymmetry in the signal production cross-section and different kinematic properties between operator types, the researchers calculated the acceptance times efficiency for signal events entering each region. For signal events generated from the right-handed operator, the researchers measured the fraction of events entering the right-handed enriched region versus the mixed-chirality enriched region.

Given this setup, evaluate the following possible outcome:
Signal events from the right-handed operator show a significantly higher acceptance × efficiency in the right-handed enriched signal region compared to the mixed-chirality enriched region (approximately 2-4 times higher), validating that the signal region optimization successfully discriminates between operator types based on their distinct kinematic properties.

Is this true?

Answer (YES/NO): YES